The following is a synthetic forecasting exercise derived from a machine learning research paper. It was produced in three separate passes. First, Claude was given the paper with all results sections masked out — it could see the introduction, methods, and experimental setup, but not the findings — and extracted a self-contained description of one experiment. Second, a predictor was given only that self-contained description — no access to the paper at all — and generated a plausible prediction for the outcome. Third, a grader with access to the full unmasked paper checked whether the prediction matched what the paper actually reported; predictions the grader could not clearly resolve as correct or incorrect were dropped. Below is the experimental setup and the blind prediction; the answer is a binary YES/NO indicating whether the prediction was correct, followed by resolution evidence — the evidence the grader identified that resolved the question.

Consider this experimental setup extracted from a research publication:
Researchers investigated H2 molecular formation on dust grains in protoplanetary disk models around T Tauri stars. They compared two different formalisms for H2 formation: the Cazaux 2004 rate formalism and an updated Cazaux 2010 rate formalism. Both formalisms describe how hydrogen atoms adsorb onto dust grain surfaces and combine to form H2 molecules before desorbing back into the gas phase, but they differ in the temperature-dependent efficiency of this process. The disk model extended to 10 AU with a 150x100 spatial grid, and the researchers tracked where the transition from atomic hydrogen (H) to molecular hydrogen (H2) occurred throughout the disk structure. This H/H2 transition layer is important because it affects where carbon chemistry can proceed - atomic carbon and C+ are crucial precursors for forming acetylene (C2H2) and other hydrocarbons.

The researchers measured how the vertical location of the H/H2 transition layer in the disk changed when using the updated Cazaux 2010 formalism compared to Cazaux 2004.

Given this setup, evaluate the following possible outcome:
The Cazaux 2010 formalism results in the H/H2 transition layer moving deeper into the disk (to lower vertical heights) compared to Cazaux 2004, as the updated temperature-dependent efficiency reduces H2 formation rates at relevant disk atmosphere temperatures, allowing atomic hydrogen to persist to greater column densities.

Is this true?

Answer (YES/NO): NO